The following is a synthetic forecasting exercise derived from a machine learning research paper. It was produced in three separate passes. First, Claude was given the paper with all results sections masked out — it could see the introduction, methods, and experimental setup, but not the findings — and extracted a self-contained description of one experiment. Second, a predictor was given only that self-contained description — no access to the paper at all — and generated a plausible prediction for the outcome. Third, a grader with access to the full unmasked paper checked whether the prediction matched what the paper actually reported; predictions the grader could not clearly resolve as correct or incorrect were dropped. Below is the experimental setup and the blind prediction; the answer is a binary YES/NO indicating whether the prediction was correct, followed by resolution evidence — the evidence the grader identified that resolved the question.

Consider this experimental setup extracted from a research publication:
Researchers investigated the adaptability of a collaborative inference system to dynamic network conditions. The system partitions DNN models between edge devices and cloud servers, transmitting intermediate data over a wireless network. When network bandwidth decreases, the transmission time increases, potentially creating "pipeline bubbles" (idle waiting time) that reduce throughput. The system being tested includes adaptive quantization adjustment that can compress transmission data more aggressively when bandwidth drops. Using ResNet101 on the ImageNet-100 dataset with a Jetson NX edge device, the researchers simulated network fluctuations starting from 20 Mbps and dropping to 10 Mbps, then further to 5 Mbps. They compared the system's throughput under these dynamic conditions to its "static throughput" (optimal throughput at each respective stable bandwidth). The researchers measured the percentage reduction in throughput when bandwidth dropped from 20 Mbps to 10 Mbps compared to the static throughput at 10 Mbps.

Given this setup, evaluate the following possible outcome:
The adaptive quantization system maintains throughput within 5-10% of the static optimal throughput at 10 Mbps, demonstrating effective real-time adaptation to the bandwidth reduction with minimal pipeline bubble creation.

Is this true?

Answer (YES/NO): NO